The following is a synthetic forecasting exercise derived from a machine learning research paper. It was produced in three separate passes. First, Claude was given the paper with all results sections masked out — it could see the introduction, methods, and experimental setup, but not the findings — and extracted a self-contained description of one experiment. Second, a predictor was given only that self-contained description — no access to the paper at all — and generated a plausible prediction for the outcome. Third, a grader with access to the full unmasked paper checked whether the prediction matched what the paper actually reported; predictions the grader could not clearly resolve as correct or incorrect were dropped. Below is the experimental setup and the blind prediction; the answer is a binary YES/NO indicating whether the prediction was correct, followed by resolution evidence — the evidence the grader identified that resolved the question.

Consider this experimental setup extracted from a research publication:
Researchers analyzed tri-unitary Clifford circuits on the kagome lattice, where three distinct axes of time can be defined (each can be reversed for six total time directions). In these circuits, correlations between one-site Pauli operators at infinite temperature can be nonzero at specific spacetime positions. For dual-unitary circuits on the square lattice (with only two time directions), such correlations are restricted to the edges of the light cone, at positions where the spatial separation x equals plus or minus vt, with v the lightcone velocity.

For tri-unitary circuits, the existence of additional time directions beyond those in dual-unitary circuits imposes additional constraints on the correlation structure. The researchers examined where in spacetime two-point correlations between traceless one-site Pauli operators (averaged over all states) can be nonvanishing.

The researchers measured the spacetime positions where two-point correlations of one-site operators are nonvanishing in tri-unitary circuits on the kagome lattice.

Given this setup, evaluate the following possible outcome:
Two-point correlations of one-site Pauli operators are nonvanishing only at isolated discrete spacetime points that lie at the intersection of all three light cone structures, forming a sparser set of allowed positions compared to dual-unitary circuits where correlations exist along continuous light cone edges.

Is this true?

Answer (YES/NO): NO